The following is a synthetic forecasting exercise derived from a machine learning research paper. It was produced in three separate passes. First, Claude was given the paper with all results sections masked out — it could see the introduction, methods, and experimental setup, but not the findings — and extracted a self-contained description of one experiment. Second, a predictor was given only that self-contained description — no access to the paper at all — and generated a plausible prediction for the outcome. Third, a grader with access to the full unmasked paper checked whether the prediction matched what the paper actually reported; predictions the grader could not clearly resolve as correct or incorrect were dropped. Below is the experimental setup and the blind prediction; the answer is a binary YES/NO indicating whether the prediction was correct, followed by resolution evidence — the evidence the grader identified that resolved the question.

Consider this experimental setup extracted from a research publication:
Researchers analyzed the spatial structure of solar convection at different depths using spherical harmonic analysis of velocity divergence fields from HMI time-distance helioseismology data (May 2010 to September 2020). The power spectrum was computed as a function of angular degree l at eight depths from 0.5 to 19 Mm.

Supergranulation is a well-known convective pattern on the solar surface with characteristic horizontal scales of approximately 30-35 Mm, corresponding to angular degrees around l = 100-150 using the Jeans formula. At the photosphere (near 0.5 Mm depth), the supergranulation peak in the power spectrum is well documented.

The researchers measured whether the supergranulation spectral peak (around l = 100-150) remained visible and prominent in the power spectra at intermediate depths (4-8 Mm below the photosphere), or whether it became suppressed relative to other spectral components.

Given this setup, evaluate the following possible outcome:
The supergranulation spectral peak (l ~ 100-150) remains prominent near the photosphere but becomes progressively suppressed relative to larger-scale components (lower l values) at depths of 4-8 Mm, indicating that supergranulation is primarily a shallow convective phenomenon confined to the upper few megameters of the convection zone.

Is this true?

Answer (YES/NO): YES